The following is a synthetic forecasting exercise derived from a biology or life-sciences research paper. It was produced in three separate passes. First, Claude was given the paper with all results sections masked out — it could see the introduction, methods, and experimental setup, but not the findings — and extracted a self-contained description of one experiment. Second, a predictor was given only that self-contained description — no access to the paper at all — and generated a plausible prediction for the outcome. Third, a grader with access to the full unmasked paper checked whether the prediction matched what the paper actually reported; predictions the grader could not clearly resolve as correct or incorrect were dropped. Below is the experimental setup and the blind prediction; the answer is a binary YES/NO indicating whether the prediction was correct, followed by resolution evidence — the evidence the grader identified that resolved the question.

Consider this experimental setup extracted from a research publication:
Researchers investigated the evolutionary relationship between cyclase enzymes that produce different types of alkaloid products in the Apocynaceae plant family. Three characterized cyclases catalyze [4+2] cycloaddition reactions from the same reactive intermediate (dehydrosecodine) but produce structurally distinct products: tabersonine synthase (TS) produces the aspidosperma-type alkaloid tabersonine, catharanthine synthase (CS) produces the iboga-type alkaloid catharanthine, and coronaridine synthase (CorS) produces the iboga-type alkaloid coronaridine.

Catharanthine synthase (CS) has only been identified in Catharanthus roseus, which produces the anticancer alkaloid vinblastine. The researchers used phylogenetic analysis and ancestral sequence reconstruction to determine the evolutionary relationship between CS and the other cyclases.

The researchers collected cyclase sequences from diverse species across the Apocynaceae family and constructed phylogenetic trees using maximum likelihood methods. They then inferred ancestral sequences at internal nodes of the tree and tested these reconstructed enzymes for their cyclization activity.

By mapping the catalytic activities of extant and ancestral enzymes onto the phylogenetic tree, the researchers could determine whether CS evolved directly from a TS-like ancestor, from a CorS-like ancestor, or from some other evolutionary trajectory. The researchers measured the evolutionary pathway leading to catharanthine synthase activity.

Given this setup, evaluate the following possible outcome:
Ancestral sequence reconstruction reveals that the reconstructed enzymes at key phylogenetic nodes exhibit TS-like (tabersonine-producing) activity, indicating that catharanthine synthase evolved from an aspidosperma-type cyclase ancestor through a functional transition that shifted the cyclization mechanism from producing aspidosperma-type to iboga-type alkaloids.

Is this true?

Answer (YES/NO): NO